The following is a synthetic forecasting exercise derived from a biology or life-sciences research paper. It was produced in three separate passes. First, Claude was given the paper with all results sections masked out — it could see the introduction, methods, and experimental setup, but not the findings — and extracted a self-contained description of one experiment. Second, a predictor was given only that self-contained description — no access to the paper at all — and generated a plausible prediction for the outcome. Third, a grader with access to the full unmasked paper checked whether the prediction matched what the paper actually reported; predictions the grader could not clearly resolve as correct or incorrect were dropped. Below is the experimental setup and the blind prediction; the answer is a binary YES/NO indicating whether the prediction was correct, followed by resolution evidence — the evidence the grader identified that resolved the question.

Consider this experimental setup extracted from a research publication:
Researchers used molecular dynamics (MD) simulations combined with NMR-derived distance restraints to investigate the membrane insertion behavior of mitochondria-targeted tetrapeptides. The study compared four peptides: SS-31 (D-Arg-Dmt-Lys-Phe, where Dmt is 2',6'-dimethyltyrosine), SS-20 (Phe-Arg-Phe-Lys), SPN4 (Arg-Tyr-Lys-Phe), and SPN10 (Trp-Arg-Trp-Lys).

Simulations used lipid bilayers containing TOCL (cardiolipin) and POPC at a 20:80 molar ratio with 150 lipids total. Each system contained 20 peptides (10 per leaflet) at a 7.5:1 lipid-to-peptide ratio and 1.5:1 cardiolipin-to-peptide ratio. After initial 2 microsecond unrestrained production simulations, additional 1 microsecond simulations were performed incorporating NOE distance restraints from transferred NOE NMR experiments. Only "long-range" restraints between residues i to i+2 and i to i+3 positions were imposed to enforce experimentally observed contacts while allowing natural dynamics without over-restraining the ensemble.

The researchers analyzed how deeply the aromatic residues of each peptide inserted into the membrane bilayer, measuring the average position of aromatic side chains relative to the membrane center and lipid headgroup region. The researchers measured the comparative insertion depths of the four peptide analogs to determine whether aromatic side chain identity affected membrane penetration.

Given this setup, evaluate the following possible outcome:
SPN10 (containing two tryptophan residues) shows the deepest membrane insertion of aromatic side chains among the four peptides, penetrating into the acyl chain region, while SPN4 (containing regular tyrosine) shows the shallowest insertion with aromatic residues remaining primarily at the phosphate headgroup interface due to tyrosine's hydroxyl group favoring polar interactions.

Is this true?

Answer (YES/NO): NO